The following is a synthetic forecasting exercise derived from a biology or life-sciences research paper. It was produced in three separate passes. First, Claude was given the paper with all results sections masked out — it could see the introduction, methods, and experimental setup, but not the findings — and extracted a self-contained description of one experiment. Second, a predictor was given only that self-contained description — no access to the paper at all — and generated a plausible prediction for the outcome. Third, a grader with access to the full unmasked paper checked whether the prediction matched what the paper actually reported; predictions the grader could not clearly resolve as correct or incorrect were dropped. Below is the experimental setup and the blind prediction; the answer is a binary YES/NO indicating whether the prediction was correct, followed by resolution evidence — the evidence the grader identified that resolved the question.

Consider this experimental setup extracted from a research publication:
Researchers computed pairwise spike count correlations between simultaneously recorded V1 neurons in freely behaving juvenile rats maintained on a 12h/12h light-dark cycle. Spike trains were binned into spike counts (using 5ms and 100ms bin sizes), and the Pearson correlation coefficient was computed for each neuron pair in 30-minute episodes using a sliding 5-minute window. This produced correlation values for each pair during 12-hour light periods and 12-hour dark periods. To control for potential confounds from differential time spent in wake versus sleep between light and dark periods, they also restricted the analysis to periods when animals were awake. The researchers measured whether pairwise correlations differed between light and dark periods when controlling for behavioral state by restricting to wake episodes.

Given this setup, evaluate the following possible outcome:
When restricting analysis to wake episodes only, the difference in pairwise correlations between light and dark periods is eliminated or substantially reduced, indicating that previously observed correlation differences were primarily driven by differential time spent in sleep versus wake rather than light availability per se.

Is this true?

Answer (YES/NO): NO